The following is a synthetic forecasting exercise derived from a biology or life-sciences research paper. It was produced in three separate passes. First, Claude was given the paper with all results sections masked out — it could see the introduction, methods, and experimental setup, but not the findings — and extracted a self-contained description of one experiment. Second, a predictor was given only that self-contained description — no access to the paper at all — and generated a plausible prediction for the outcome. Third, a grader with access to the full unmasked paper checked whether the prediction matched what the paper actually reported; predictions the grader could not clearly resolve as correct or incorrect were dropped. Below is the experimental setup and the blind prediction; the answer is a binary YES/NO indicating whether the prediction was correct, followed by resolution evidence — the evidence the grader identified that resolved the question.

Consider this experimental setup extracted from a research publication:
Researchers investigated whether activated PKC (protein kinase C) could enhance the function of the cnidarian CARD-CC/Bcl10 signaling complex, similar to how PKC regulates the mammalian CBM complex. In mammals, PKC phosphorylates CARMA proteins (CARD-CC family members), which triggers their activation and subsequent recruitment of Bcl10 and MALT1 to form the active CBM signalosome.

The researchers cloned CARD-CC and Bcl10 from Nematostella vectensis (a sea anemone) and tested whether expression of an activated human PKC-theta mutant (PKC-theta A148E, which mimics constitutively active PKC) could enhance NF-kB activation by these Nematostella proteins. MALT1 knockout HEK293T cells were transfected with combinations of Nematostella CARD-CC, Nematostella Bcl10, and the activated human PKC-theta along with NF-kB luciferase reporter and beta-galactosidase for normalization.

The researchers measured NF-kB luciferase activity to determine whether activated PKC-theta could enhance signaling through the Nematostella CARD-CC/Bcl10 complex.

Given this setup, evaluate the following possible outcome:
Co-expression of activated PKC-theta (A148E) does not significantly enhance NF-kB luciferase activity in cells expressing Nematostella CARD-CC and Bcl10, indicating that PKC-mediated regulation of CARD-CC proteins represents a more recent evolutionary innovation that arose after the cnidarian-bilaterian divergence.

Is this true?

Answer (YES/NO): NO